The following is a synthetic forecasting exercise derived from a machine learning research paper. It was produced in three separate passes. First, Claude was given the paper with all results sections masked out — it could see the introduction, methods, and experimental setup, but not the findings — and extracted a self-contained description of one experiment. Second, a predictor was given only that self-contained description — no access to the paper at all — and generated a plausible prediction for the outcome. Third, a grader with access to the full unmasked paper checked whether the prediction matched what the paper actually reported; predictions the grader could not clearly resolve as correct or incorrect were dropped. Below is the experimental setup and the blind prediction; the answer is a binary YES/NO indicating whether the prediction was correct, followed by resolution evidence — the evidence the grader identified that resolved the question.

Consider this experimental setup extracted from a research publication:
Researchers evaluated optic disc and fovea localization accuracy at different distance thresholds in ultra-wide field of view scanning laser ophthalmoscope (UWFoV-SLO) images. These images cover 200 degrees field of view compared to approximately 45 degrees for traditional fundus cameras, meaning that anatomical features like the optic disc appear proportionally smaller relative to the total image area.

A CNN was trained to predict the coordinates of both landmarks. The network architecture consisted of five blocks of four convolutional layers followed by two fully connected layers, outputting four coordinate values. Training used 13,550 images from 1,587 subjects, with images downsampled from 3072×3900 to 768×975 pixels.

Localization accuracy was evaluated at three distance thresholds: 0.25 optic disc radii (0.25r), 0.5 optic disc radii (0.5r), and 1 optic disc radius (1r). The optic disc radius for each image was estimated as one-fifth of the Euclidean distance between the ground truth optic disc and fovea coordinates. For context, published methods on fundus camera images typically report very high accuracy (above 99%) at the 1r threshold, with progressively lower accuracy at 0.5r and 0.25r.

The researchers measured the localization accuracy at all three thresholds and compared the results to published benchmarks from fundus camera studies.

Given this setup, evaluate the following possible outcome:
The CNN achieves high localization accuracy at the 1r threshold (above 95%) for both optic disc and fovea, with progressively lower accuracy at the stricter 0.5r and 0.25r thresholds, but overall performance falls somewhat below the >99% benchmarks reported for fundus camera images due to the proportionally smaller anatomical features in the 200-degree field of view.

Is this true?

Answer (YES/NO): NO